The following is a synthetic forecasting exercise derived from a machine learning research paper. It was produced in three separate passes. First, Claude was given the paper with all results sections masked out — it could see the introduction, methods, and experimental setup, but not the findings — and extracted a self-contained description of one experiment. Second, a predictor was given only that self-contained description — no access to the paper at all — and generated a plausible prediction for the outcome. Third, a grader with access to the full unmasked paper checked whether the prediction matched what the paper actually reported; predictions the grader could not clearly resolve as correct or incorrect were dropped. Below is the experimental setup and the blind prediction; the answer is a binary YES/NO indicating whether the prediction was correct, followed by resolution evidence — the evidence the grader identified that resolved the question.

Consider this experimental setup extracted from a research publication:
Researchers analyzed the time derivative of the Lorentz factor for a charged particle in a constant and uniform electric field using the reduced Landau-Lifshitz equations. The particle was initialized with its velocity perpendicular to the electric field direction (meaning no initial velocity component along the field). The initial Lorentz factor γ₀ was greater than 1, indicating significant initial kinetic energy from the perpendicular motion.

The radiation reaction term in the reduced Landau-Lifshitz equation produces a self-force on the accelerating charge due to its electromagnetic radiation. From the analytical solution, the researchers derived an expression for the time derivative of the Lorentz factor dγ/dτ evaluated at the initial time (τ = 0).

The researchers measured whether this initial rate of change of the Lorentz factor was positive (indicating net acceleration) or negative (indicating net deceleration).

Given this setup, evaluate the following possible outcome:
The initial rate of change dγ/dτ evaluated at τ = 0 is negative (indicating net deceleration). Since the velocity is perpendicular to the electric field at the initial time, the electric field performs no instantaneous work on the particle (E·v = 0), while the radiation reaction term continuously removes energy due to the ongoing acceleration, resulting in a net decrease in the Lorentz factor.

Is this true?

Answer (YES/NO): YES